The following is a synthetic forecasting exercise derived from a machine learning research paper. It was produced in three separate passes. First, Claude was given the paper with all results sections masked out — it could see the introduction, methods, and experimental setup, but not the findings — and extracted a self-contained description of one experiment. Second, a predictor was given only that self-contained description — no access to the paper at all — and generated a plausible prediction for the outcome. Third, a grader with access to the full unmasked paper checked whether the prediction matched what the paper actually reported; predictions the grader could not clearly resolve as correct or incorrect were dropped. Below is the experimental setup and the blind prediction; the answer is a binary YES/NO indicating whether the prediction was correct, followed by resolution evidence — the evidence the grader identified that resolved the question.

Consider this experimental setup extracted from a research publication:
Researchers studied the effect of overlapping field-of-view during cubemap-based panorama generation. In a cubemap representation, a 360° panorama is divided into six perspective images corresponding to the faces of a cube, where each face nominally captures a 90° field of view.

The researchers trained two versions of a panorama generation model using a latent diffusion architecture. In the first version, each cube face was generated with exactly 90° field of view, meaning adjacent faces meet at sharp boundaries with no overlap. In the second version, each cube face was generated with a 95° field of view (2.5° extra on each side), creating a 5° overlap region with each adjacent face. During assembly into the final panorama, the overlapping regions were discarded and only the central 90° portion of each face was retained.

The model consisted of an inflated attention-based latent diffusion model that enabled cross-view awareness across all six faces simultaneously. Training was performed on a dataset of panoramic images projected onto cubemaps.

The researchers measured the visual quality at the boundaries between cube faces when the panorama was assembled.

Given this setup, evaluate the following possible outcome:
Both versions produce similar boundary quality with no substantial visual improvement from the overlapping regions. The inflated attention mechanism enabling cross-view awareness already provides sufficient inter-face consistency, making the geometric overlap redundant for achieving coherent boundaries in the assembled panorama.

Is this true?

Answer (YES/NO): NO